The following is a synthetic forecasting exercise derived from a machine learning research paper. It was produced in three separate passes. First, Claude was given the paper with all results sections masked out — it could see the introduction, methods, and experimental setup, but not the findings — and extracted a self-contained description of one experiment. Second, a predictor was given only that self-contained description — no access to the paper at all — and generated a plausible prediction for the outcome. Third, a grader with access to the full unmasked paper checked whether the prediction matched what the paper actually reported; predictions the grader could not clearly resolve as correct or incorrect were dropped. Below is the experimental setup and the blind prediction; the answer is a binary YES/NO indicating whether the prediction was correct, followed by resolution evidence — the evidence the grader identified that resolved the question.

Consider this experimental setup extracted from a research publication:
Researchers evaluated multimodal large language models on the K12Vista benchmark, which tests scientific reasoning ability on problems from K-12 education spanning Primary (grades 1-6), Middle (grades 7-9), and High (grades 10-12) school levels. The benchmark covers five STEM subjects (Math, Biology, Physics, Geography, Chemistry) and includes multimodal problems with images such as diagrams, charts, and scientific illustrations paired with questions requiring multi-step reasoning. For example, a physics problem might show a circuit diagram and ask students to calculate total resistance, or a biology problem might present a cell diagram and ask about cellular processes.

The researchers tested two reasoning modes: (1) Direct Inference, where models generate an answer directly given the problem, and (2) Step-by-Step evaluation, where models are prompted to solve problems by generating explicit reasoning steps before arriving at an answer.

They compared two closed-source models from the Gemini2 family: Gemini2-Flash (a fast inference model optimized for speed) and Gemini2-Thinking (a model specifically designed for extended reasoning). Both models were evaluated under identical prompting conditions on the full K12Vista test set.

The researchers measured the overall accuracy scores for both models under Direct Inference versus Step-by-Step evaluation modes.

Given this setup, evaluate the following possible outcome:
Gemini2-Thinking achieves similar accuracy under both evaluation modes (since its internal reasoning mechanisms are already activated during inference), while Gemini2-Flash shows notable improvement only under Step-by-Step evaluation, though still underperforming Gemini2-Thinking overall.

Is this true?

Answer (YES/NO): NO